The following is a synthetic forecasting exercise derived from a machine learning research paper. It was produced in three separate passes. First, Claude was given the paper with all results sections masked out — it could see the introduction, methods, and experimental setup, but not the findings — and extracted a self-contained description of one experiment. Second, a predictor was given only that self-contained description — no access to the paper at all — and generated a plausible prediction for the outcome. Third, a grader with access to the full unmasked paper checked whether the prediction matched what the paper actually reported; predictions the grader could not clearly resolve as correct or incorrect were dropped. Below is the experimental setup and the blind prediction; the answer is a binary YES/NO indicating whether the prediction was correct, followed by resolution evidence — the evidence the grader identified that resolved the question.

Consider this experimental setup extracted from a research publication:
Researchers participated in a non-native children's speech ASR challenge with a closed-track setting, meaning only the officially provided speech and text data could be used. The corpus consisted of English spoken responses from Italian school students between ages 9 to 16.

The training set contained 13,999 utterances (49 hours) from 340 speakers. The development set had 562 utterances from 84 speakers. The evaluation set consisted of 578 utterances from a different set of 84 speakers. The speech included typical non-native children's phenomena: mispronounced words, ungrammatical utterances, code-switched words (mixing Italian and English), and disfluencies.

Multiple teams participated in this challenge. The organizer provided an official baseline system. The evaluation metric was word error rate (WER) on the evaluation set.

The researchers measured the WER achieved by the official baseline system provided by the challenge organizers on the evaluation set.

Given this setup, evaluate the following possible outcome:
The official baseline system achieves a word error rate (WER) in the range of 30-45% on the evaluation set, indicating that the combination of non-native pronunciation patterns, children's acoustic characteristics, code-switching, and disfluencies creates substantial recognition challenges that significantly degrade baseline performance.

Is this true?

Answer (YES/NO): YES